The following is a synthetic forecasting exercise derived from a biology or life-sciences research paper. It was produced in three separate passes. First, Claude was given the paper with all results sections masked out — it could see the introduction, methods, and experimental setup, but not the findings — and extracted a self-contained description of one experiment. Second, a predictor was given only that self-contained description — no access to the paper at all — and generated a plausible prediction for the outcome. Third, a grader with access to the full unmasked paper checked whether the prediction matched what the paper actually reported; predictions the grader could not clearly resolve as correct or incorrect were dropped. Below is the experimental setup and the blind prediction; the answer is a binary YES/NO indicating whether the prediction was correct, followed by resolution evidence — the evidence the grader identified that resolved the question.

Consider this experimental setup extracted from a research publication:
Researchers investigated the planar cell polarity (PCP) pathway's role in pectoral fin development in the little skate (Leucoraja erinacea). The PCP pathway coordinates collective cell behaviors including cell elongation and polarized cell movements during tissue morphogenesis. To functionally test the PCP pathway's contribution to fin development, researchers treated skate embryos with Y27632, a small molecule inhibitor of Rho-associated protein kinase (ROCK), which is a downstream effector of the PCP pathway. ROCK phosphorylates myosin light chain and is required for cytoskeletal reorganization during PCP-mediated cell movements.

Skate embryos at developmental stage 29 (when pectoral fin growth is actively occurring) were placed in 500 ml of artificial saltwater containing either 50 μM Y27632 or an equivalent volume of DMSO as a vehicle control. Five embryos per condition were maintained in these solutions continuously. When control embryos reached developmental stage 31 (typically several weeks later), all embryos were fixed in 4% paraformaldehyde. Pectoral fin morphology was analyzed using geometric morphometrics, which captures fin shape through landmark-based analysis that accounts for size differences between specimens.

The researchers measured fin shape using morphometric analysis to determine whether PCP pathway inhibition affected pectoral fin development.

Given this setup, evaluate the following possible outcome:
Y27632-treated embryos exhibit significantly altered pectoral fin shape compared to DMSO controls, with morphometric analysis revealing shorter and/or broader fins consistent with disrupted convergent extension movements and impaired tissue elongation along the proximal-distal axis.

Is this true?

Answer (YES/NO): NO